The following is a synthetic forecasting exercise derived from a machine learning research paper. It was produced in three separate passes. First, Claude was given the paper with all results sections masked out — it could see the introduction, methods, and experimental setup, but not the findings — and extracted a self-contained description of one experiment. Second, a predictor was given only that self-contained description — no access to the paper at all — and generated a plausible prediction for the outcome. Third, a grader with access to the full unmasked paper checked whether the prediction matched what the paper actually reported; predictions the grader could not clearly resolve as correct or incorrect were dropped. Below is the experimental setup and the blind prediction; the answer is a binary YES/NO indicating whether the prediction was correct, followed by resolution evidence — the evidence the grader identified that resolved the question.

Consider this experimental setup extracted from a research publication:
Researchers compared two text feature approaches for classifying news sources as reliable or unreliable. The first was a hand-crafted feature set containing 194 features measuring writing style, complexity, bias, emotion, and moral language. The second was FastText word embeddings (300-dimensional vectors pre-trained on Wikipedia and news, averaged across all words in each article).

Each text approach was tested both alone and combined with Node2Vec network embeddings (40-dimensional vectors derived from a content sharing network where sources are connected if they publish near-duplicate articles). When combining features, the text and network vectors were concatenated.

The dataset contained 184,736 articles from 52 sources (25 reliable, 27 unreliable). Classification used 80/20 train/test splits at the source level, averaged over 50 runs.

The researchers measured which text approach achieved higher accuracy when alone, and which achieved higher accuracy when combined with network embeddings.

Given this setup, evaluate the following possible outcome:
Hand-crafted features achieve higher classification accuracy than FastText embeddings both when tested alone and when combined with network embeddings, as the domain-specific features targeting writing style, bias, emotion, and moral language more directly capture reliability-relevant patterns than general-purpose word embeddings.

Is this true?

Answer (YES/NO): NO